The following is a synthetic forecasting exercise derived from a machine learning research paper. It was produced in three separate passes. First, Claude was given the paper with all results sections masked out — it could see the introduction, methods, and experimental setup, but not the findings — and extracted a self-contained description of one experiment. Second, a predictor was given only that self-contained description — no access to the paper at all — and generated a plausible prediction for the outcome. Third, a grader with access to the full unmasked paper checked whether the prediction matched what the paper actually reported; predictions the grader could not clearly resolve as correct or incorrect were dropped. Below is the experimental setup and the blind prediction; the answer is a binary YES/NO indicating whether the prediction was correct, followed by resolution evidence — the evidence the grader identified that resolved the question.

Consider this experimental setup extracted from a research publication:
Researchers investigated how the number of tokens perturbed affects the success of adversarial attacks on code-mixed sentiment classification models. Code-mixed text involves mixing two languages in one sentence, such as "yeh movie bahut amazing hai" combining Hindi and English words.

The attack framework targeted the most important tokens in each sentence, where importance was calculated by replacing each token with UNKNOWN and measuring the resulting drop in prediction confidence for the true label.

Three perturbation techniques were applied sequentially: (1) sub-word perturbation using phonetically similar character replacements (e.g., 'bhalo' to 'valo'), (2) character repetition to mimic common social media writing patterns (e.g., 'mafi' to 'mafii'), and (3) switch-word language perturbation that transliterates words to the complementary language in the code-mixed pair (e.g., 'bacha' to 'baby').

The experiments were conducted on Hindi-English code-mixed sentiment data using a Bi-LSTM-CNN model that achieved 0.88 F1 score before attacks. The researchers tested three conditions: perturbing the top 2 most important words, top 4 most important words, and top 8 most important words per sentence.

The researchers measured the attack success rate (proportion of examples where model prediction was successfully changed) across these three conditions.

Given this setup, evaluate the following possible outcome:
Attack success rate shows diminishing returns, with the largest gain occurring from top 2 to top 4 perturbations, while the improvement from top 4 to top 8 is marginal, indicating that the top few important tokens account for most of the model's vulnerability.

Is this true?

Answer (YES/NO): YES